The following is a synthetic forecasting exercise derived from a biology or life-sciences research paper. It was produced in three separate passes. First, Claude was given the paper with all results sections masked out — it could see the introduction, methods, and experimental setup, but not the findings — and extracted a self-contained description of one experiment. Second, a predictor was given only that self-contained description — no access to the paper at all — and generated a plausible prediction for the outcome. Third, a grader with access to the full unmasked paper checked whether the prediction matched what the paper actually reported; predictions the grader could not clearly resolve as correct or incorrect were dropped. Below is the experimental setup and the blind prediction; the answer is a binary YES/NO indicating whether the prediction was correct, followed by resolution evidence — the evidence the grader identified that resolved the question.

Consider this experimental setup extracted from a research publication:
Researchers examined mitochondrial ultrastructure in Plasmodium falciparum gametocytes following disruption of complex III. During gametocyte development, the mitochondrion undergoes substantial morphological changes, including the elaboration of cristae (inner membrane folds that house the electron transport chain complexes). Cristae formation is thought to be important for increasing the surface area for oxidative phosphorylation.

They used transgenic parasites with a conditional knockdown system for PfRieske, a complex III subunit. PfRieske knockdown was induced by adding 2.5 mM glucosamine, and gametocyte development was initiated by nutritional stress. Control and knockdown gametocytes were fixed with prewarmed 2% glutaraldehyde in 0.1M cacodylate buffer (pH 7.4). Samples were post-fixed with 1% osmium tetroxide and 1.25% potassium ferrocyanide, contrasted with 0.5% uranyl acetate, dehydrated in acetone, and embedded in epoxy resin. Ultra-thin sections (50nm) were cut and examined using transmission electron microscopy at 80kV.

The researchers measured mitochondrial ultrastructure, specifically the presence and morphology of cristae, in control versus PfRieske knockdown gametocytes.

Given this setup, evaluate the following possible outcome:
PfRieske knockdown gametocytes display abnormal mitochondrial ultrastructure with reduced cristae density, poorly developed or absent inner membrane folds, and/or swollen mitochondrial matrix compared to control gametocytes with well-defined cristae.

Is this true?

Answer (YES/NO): YES